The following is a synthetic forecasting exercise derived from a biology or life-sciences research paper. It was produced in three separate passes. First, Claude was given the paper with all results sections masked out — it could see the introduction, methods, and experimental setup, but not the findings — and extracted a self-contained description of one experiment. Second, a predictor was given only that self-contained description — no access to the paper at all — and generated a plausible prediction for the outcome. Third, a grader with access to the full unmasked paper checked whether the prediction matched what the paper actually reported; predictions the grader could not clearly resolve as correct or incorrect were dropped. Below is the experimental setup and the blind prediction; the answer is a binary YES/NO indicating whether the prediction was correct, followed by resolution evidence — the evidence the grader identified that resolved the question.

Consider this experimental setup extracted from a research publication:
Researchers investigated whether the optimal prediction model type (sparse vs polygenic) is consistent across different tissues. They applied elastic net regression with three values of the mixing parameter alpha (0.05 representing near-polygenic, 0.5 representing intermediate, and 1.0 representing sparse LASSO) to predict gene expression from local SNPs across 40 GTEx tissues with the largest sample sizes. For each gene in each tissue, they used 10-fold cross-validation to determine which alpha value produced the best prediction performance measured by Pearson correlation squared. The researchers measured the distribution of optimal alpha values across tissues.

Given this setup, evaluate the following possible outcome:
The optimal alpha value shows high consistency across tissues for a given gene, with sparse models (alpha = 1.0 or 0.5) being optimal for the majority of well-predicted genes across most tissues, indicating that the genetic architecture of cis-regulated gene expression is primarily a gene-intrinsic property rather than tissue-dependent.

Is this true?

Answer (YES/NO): NO